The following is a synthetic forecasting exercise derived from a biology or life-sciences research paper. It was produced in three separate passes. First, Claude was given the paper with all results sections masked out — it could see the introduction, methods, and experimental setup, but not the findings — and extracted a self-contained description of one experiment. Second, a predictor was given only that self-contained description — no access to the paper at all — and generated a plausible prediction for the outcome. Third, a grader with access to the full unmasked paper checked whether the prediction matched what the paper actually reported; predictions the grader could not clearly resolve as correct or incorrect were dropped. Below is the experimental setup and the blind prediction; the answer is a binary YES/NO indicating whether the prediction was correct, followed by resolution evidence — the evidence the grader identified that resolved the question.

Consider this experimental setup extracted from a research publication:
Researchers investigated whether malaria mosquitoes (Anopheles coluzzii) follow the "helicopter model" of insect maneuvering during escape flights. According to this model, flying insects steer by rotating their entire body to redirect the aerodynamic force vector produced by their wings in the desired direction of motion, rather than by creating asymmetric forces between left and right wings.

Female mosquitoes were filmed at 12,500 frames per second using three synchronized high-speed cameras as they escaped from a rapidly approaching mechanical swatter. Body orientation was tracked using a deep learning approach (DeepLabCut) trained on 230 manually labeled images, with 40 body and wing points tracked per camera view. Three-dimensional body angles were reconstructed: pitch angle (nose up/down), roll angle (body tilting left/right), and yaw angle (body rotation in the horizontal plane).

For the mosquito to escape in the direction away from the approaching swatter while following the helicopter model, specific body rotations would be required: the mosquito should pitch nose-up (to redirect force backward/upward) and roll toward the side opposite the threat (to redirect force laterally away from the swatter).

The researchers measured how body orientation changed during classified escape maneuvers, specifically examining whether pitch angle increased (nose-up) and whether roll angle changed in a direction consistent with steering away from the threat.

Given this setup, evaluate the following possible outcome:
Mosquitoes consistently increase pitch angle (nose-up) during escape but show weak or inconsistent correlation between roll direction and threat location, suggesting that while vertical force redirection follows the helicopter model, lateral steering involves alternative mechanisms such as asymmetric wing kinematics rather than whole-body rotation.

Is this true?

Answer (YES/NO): NO